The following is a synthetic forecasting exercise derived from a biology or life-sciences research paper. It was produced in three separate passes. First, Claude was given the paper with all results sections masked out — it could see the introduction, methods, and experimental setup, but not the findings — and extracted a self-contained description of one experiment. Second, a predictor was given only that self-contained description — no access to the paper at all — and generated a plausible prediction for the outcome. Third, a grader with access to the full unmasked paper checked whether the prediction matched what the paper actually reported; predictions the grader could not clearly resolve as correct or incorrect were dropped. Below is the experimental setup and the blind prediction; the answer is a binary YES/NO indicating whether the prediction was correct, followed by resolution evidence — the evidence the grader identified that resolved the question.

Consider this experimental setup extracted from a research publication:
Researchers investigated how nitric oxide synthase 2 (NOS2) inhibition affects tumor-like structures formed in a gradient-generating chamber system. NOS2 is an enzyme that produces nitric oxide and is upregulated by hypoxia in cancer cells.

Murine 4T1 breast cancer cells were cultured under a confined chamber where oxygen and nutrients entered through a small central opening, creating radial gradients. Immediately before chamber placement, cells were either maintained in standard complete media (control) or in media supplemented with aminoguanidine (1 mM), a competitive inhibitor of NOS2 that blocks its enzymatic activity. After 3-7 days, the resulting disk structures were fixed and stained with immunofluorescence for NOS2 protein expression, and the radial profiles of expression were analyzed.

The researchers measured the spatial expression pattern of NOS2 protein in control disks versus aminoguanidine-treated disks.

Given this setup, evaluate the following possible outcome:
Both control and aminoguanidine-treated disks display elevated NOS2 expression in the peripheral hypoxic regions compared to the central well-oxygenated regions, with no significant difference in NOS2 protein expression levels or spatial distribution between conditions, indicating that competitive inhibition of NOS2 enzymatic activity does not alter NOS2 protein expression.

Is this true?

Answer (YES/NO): NO